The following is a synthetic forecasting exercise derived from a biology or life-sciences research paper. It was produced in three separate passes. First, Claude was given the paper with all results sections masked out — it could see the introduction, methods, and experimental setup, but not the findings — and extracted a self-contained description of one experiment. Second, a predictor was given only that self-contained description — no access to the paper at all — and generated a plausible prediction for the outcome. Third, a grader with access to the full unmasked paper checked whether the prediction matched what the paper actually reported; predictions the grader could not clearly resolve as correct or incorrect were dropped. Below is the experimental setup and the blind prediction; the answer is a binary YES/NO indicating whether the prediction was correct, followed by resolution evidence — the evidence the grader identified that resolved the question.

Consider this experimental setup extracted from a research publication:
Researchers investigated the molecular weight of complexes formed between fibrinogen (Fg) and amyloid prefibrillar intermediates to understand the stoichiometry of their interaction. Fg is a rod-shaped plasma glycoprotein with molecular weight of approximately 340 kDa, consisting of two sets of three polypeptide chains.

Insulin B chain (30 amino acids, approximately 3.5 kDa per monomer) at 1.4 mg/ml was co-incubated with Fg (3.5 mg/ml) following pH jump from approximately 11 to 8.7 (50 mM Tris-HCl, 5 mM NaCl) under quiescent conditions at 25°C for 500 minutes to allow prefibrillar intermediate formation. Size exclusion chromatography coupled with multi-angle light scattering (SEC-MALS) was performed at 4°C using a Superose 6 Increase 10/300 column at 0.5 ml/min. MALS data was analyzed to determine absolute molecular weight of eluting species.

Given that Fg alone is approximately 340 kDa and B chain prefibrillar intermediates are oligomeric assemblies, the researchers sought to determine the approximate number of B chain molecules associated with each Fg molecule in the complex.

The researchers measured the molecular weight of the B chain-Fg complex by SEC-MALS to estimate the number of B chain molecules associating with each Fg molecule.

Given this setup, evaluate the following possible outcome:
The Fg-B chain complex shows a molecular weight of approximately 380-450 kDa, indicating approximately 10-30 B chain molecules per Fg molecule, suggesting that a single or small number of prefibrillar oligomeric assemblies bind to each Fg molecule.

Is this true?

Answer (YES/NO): NO